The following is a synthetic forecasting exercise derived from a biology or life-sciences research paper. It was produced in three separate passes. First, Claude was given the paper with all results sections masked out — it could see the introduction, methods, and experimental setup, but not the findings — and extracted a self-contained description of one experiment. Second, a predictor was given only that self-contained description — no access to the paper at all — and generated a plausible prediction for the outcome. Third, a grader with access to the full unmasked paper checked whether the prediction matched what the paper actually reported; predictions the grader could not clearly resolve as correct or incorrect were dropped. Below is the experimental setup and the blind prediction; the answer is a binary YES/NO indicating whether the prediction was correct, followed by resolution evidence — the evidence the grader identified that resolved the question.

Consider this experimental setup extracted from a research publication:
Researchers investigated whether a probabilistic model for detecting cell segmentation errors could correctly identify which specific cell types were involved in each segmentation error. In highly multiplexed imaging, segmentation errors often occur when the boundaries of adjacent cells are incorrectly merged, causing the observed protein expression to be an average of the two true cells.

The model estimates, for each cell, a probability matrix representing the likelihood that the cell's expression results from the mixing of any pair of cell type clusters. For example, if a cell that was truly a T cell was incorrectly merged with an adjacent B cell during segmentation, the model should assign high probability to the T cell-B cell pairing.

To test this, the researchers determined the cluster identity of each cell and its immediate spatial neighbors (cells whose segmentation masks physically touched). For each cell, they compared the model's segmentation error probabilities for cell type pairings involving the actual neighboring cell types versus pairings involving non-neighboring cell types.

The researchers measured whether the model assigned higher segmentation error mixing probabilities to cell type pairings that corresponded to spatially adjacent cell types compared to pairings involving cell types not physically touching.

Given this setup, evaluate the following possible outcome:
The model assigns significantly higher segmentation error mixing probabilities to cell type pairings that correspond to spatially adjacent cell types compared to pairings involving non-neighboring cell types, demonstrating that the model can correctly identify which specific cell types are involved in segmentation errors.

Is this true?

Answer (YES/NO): YES